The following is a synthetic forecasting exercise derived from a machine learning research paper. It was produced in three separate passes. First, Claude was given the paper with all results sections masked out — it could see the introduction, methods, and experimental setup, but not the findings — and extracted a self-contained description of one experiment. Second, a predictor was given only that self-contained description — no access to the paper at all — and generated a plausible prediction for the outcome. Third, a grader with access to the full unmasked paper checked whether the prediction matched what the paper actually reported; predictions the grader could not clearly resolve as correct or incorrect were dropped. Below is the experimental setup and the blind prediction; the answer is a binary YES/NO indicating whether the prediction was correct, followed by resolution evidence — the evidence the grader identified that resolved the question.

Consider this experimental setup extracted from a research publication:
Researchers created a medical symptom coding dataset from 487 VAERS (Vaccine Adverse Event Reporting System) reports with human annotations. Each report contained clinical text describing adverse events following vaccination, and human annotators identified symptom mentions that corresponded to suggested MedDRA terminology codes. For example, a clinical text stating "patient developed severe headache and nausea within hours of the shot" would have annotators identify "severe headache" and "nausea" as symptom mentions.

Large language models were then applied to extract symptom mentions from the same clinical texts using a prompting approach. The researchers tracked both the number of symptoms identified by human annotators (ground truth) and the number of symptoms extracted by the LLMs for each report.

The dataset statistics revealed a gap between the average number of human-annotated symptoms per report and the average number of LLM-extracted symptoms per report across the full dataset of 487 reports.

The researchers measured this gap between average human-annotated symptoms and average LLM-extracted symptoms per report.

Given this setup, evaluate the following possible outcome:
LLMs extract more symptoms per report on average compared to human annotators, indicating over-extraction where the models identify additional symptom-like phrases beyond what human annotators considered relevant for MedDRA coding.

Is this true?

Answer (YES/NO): NO